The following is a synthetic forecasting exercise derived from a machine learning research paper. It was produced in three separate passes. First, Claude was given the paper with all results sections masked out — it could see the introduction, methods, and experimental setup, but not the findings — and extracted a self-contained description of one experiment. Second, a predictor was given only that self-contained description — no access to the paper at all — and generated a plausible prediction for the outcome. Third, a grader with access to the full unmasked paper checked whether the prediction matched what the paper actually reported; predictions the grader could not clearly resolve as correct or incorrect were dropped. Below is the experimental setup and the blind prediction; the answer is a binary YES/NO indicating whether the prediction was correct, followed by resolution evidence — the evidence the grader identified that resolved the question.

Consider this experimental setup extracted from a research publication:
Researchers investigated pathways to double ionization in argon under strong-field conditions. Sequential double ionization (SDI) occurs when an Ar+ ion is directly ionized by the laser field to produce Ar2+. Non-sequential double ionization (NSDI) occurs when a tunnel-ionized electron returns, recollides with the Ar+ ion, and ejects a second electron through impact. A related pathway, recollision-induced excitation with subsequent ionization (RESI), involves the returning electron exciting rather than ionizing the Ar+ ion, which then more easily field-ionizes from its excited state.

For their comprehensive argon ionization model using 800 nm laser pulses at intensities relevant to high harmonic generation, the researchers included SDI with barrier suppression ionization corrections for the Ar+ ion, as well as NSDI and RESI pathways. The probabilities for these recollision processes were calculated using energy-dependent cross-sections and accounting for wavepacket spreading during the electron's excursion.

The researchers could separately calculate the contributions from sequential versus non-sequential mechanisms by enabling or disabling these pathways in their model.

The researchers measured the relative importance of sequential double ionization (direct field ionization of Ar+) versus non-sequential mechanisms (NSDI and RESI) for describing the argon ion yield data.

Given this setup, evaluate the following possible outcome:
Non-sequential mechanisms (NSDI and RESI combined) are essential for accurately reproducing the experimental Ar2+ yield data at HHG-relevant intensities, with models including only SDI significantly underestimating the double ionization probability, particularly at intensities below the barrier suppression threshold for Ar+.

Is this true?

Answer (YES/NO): NO